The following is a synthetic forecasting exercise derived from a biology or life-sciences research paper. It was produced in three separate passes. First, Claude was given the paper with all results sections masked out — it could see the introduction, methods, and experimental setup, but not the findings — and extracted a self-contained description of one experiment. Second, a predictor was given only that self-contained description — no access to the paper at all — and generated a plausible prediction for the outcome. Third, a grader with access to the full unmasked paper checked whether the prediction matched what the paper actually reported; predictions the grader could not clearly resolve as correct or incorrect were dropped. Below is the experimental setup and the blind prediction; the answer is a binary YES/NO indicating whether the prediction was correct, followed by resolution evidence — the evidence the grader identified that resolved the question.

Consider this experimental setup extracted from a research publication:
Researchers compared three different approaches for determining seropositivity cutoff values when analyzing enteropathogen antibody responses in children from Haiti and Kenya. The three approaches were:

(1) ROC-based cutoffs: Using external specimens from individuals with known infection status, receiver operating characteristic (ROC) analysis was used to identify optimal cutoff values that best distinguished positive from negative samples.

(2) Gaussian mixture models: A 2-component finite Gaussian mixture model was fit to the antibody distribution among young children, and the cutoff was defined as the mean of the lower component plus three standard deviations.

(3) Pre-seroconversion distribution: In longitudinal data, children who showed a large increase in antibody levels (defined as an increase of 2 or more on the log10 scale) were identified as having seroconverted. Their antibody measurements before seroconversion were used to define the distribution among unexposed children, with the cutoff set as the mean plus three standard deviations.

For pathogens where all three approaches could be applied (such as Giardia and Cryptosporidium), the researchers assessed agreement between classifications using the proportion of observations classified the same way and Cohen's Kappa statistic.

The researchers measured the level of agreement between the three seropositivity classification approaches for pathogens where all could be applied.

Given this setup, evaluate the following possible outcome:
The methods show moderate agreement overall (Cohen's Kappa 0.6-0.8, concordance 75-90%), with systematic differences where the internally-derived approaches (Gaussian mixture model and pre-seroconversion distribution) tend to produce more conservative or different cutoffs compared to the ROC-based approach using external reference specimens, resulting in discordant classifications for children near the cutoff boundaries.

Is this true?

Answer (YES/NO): NO